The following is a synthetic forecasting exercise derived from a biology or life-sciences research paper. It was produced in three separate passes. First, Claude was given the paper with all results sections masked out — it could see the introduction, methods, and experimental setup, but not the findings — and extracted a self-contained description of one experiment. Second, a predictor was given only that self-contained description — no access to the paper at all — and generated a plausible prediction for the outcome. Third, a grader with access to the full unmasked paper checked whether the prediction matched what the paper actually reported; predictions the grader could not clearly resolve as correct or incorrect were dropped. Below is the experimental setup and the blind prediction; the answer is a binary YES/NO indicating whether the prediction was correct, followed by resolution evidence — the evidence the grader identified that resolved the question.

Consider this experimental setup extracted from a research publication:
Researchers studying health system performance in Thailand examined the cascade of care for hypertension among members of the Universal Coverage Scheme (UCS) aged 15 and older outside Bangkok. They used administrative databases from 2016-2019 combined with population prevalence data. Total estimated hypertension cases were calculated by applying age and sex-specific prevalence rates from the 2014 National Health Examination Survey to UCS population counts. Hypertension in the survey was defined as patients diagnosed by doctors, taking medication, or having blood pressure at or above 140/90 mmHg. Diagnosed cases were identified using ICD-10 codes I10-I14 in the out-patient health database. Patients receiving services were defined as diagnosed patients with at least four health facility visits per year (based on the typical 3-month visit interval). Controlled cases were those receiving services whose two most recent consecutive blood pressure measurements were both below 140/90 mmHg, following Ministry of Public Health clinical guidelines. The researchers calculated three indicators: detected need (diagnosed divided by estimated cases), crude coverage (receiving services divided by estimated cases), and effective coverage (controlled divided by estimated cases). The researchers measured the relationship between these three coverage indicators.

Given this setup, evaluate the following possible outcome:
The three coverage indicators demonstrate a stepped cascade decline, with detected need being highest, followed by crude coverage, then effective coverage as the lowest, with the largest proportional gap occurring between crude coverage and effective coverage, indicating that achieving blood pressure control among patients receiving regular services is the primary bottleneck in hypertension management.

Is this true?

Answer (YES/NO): NO